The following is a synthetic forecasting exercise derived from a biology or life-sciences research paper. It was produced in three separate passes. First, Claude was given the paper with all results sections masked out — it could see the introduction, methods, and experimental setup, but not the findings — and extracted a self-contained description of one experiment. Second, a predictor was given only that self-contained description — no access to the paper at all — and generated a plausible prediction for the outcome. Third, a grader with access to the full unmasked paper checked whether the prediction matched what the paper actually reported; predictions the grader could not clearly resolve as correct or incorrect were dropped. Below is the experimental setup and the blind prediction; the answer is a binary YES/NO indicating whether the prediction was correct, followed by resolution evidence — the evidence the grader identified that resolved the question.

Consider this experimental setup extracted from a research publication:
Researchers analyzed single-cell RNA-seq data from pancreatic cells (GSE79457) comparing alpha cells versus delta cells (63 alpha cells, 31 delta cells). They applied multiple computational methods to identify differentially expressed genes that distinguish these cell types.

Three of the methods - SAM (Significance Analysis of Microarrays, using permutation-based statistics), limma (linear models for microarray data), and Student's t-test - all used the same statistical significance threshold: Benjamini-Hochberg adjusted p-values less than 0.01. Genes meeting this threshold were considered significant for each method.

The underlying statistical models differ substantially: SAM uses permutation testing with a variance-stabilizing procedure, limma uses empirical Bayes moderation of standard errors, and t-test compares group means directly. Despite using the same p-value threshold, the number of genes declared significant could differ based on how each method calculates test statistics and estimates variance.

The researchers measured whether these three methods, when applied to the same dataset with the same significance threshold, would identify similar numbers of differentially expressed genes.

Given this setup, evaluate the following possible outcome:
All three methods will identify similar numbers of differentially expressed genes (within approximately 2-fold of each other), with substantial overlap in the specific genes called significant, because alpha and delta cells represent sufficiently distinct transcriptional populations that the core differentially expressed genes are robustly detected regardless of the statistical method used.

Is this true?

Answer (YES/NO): NO